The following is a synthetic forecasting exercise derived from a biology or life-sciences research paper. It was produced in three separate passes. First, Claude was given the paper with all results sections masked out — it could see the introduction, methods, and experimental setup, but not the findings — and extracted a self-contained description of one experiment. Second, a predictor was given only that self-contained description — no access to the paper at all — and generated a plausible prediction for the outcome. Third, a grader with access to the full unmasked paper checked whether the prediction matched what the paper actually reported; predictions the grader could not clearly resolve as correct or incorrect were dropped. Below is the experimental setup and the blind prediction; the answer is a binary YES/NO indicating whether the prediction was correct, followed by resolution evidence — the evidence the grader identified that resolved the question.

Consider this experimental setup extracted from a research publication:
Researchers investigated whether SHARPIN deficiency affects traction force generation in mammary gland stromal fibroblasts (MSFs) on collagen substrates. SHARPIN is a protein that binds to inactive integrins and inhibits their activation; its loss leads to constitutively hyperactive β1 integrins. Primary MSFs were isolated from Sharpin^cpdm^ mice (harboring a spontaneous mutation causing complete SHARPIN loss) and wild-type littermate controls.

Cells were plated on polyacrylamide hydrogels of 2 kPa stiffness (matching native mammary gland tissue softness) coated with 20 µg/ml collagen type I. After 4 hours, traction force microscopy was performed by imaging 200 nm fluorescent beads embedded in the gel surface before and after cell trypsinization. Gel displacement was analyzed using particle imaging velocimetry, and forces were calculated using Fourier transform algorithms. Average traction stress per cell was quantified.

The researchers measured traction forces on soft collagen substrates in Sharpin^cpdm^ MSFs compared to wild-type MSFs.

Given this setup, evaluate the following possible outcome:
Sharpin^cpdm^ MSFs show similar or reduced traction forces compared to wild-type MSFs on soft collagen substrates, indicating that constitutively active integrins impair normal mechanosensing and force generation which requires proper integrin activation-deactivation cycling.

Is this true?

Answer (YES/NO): NO